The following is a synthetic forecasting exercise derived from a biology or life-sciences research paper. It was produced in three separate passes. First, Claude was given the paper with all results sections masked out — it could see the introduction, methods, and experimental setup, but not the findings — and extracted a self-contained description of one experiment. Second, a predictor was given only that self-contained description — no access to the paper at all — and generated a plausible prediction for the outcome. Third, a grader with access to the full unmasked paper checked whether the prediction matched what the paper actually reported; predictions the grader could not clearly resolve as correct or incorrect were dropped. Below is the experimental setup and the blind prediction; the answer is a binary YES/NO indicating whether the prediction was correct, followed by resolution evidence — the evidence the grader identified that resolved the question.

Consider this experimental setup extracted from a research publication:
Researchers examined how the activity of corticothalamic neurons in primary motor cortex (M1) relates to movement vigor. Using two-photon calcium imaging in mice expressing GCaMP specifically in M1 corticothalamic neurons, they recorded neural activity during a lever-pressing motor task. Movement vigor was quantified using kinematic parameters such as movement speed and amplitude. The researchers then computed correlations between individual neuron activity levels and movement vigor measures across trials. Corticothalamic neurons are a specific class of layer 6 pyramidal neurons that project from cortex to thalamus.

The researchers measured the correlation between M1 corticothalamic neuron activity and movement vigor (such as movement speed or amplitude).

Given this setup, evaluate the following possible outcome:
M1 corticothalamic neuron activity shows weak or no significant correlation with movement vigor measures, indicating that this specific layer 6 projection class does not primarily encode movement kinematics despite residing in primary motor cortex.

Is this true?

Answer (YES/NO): NO